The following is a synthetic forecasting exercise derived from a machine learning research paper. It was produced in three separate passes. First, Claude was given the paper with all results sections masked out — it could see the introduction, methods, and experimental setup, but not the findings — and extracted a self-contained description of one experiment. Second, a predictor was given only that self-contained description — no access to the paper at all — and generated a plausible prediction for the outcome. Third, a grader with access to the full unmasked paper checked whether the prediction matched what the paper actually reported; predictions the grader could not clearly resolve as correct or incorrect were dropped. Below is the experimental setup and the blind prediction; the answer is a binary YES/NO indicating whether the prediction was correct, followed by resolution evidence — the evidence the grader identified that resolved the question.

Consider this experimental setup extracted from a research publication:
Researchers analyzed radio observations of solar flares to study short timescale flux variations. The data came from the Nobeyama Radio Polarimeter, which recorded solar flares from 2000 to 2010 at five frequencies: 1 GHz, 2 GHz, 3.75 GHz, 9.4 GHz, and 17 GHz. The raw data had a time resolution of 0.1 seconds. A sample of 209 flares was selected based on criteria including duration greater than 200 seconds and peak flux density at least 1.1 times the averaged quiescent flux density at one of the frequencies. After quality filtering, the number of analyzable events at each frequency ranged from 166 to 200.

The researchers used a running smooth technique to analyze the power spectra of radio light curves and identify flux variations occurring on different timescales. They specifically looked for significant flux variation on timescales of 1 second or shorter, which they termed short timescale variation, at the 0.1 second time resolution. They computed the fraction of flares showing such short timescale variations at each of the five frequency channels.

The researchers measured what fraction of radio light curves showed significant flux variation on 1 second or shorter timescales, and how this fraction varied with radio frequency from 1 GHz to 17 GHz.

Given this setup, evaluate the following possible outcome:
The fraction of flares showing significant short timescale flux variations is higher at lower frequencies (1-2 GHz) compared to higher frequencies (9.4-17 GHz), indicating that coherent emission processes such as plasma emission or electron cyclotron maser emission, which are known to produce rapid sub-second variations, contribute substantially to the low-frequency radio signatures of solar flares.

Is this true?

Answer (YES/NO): YES